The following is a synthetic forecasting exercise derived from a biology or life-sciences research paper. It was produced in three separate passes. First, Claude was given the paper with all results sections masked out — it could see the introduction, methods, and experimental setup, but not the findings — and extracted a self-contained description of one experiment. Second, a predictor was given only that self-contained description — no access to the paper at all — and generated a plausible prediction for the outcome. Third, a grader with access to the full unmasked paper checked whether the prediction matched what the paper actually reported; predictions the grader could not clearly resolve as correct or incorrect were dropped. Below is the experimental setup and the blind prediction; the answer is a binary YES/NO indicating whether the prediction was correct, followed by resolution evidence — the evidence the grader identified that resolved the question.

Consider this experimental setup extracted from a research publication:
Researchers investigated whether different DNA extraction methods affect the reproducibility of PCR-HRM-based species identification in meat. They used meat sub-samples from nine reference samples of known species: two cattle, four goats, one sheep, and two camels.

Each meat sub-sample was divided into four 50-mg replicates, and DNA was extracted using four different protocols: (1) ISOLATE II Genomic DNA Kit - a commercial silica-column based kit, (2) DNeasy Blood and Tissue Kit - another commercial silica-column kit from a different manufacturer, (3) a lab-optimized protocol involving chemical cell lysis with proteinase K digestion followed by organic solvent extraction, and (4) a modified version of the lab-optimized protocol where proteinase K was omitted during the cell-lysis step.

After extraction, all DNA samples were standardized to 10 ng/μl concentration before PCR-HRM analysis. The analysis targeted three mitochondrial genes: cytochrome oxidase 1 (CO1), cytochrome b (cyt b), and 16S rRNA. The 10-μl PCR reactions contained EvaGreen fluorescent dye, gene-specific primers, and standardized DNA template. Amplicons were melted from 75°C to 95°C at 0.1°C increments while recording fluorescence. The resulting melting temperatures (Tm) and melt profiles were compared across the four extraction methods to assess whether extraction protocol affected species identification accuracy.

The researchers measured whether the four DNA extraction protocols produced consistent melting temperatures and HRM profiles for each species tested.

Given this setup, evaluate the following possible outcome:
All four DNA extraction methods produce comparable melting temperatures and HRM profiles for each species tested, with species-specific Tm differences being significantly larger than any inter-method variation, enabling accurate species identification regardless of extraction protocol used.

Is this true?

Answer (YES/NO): YES